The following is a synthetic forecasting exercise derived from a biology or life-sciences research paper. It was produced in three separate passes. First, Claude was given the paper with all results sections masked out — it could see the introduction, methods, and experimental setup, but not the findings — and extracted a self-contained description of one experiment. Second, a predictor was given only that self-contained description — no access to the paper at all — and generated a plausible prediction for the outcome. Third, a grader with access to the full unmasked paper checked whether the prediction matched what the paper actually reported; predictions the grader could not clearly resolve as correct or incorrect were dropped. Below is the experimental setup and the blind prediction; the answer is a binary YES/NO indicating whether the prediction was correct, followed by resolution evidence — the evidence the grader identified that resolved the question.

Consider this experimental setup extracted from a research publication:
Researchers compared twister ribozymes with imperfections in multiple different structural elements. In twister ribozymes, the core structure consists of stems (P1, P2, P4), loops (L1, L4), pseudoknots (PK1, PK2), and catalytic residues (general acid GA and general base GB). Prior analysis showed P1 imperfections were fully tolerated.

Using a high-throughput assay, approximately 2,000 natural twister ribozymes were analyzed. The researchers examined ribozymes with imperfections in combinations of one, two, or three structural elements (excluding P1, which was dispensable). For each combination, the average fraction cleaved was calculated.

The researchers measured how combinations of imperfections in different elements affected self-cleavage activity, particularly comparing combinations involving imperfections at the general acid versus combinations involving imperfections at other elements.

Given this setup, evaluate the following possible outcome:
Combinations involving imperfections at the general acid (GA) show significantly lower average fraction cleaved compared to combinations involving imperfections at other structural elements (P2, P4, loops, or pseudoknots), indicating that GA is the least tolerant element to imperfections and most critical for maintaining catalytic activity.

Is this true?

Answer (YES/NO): YES